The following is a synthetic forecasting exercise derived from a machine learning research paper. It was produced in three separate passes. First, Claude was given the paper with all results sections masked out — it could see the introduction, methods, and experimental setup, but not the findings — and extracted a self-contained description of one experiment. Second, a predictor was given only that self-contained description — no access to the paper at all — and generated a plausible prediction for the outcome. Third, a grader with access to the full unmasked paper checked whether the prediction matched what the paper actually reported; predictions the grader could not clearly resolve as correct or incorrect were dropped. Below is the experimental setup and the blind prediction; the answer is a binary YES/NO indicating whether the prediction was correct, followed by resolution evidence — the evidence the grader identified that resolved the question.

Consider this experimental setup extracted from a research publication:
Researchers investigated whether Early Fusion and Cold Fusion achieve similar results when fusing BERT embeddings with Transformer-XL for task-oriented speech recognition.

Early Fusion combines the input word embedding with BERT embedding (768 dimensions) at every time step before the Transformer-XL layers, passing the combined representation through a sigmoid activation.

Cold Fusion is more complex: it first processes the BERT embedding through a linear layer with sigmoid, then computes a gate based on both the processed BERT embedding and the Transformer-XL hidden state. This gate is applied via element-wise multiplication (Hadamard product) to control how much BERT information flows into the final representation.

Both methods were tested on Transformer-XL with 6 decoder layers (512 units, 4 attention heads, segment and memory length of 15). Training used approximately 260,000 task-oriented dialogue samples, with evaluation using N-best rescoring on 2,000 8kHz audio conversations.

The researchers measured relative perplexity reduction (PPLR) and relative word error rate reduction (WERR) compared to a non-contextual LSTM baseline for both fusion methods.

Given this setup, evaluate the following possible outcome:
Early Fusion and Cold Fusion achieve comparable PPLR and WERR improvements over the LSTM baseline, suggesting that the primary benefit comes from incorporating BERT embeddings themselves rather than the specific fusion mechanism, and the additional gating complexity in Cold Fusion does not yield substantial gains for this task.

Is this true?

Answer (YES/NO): YES